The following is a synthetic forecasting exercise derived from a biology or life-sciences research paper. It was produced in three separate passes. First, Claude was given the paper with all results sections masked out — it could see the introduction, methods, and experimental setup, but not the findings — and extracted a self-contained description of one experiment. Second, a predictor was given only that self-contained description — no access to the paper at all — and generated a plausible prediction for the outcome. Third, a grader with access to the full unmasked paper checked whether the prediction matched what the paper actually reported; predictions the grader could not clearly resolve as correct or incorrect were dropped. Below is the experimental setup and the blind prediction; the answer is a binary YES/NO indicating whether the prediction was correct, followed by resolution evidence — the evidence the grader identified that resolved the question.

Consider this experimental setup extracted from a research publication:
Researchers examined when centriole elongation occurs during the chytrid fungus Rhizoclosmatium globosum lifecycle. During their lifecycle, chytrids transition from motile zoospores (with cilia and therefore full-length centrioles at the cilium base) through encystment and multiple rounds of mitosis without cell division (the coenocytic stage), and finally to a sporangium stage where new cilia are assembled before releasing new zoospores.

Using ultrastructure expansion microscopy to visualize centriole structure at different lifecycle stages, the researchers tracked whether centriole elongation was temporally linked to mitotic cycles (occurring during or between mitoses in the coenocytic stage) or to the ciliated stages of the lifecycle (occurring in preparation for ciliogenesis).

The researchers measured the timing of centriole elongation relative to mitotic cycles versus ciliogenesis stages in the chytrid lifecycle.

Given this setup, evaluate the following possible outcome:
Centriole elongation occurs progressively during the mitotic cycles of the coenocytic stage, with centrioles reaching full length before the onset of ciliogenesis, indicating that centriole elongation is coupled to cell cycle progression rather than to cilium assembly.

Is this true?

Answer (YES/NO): NO